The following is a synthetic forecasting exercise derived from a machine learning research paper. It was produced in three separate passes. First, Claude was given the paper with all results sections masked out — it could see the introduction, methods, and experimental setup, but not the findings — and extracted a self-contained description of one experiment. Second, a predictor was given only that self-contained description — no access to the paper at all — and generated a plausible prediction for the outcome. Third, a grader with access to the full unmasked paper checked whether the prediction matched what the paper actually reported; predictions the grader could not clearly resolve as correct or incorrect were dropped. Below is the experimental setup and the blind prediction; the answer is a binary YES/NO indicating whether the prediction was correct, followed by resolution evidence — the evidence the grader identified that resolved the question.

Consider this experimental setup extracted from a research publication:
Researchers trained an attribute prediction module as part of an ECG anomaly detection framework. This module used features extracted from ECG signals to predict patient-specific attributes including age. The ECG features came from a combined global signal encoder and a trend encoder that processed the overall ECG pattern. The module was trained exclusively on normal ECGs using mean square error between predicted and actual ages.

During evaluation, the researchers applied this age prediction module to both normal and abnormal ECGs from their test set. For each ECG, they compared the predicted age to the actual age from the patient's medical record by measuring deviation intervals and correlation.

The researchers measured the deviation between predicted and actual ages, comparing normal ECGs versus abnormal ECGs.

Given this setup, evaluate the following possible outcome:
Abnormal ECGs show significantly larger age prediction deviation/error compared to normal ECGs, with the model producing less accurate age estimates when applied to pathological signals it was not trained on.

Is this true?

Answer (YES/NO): YES